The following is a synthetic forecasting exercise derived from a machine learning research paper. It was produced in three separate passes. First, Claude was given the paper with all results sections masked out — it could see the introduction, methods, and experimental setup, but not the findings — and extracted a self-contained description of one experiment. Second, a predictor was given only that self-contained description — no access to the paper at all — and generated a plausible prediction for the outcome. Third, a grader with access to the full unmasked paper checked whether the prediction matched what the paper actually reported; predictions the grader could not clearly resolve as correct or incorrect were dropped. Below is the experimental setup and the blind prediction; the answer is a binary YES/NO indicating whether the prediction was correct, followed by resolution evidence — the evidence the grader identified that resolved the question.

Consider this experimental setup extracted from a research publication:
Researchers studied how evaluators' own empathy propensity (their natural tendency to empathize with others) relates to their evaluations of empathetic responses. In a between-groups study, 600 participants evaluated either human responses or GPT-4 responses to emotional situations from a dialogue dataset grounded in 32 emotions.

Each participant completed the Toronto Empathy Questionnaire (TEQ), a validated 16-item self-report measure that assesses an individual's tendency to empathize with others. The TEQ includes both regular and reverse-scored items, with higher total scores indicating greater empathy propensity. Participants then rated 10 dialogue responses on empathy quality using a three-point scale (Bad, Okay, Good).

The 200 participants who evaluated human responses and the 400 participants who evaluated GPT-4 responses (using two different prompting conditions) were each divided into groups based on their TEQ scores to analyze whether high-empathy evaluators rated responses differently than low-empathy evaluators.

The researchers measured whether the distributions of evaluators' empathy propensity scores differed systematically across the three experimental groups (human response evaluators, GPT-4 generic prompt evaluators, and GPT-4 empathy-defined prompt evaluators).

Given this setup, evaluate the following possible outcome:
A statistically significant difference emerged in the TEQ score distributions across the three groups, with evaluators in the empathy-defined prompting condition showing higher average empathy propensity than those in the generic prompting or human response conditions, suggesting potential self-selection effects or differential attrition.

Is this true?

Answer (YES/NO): NO